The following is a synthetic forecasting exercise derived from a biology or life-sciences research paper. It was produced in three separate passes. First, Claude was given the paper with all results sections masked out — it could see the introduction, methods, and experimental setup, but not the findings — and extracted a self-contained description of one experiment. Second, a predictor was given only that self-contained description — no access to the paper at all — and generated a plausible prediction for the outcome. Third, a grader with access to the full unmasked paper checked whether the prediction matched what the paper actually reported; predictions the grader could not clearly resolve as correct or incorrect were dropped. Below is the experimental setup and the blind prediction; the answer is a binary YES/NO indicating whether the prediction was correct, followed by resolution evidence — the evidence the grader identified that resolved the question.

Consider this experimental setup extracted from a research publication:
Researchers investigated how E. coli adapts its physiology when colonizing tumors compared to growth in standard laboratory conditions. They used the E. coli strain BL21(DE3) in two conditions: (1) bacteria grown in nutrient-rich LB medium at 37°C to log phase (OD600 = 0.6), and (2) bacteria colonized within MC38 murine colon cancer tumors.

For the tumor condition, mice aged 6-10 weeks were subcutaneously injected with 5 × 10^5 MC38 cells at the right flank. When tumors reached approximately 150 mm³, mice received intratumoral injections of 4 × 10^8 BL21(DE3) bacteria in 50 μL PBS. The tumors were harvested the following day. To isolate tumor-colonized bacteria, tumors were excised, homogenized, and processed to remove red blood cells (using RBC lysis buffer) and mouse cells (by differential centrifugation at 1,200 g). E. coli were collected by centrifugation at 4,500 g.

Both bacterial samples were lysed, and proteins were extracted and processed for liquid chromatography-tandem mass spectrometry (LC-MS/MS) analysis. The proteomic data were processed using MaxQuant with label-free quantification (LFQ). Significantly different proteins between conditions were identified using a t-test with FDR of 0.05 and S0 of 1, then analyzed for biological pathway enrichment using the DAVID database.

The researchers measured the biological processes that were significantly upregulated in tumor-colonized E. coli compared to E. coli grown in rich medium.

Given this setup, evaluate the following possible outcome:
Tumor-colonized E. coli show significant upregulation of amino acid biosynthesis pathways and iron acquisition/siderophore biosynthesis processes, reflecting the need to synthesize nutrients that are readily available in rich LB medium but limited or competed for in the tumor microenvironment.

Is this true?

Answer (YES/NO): NO